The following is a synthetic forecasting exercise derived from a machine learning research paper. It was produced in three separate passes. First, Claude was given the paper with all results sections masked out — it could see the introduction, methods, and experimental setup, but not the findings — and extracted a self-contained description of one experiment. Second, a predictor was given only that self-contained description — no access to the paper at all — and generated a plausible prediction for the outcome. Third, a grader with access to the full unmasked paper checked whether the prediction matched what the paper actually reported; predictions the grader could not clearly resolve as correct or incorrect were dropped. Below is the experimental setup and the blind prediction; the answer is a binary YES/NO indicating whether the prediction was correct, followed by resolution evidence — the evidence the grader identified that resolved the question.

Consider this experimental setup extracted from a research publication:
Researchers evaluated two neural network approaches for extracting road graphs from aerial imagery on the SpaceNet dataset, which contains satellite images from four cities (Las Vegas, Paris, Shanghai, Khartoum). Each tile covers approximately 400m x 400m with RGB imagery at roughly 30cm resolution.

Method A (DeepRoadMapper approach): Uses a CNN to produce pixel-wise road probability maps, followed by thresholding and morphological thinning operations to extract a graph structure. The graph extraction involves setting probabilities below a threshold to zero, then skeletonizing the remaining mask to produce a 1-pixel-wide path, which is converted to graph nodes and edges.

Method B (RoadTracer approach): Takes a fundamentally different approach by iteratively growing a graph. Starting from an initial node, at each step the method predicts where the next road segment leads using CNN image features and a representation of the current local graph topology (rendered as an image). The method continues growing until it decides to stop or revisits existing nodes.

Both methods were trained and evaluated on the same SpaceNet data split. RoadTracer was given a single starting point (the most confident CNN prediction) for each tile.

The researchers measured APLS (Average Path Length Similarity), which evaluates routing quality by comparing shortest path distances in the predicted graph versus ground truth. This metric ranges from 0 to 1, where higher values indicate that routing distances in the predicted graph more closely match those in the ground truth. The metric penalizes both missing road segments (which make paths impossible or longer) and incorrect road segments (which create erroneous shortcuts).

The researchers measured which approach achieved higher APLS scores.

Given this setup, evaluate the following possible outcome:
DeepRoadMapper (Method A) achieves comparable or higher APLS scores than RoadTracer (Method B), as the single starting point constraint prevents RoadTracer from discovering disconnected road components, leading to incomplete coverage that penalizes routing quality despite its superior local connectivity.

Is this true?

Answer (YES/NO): YES